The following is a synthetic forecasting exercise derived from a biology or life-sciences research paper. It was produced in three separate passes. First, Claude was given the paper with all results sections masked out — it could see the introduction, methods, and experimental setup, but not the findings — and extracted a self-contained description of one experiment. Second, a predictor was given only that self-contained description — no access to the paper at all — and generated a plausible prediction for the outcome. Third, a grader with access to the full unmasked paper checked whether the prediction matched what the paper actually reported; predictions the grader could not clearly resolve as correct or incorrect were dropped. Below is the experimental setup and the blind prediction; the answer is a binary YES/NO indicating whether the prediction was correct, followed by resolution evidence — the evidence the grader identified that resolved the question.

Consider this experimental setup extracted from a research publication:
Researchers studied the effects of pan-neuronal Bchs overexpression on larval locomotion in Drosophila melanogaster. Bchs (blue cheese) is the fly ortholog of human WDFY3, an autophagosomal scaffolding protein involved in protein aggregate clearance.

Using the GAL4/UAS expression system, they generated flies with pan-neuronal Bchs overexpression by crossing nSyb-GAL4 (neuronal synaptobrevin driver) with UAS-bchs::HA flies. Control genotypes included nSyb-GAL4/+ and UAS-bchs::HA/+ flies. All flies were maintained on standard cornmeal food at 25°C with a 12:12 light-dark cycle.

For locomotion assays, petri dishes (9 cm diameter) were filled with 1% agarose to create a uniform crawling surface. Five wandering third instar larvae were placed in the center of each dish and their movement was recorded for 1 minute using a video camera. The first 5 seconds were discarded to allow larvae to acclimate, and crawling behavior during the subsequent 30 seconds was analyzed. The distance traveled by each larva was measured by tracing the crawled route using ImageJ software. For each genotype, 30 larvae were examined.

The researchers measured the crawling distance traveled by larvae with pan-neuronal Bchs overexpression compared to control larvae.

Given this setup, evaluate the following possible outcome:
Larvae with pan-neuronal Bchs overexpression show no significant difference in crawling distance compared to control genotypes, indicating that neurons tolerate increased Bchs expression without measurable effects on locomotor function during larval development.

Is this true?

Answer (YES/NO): NO